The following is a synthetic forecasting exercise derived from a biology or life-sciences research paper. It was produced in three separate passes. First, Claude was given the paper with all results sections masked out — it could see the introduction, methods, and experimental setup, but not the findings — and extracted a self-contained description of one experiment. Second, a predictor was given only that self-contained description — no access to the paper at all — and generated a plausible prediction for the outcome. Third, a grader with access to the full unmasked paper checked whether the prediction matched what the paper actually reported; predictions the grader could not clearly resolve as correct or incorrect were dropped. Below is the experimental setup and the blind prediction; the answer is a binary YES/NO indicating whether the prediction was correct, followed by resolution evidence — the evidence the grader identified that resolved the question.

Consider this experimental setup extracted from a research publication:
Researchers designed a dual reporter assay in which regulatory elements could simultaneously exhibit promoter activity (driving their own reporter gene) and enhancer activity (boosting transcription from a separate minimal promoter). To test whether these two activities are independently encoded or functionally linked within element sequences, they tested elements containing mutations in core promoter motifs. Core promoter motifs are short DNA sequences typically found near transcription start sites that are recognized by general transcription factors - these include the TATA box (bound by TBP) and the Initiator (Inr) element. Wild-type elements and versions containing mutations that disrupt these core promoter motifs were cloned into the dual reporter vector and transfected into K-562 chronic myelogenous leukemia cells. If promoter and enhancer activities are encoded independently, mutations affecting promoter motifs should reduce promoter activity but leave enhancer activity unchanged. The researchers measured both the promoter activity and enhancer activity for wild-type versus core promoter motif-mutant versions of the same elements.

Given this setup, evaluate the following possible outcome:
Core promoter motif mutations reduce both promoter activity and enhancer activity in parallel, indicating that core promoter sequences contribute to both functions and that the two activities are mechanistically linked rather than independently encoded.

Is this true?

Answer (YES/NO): YES